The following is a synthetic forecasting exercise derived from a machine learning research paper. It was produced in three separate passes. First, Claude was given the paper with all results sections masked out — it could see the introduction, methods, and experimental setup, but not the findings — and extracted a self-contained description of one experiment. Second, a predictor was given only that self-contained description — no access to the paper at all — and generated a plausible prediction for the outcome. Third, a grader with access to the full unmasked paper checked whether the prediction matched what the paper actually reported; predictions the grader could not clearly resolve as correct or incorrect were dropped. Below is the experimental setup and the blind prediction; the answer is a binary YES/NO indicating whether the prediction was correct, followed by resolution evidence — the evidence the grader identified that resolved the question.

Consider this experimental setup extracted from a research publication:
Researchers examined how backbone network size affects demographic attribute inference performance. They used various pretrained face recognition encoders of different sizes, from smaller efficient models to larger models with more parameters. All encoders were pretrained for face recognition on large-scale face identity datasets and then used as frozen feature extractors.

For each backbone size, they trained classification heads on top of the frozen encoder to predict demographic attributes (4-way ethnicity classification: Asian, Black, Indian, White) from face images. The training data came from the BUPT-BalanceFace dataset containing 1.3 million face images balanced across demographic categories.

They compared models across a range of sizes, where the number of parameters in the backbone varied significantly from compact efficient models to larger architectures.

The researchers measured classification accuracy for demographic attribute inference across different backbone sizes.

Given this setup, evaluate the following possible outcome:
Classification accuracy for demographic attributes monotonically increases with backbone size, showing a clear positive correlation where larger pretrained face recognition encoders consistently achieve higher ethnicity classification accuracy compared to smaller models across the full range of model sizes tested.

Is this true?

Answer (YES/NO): NO